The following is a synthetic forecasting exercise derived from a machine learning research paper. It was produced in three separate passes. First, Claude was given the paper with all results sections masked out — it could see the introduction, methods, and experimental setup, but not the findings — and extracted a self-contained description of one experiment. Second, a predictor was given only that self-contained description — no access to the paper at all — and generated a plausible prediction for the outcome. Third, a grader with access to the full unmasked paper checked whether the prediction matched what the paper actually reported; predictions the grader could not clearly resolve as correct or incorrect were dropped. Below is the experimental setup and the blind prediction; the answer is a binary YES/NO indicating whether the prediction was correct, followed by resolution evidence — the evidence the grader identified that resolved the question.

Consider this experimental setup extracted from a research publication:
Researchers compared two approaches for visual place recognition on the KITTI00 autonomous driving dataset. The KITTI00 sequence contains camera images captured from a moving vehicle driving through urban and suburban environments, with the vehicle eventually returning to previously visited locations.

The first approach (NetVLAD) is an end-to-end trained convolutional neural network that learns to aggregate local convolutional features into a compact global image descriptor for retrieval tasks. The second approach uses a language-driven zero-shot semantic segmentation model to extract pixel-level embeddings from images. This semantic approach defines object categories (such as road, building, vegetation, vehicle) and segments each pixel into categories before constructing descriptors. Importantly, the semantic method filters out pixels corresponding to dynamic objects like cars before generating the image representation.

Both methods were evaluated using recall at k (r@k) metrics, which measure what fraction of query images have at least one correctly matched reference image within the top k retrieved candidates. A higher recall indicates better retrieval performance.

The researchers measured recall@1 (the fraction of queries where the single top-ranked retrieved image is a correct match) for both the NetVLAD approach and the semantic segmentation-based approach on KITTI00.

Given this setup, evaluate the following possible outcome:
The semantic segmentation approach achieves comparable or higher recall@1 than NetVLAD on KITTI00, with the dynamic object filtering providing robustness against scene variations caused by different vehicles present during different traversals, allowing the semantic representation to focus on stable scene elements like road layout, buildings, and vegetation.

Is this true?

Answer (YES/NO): NO